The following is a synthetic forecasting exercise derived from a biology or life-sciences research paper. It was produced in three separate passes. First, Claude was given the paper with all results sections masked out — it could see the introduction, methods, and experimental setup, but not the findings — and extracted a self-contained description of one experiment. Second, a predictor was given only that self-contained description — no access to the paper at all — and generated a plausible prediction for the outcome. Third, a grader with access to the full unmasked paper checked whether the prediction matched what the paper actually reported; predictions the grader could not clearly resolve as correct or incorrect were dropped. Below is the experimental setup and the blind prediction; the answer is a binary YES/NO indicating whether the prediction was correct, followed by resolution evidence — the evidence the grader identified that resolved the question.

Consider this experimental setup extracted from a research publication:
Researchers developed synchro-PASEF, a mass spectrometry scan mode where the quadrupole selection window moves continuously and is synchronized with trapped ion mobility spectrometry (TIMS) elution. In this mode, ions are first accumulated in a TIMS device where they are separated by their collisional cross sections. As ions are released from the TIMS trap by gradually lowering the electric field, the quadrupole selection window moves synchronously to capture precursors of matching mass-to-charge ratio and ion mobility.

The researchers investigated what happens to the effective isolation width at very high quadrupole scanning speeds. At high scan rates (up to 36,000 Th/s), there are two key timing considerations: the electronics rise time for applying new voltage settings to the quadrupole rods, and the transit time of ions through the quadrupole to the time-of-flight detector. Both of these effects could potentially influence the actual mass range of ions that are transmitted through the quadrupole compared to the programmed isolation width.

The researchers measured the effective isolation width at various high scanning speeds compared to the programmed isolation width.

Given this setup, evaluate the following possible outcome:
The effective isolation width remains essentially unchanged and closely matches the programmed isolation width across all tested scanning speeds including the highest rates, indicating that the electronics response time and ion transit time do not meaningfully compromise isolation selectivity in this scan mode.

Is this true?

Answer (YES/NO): NO